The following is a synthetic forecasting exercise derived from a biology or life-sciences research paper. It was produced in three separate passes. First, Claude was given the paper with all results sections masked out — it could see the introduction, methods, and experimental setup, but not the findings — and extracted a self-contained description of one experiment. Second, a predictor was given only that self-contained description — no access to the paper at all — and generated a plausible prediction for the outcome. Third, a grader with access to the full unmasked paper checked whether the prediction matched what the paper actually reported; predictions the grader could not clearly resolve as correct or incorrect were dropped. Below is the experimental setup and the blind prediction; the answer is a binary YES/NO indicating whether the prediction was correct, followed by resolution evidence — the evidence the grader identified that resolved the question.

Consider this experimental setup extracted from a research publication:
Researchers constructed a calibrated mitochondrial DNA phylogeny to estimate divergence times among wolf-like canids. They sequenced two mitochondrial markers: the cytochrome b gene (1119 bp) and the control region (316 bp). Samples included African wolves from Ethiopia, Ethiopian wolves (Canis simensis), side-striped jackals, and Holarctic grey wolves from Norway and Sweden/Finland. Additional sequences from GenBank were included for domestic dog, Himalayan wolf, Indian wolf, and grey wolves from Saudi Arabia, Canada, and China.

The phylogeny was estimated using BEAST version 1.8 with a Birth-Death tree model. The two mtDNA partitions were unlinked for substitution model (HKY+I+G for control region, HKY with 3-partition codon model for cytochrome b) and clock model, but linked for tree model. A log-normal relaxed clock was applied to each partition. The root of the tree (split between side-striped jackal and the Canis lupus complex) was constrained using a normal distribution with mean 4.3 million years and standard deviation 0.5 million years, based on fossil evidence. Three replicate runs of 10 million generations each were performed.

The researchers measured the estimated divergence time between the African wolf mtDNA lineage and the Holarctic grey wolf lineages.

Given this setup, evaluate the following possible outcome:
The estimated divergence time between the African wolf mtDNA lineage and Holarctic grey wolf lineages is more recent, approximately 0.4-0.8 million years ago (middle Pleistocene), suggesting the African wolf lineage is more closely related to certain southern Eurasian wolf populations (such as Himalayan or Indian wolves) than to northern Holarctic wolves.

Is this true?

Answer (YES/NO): NO